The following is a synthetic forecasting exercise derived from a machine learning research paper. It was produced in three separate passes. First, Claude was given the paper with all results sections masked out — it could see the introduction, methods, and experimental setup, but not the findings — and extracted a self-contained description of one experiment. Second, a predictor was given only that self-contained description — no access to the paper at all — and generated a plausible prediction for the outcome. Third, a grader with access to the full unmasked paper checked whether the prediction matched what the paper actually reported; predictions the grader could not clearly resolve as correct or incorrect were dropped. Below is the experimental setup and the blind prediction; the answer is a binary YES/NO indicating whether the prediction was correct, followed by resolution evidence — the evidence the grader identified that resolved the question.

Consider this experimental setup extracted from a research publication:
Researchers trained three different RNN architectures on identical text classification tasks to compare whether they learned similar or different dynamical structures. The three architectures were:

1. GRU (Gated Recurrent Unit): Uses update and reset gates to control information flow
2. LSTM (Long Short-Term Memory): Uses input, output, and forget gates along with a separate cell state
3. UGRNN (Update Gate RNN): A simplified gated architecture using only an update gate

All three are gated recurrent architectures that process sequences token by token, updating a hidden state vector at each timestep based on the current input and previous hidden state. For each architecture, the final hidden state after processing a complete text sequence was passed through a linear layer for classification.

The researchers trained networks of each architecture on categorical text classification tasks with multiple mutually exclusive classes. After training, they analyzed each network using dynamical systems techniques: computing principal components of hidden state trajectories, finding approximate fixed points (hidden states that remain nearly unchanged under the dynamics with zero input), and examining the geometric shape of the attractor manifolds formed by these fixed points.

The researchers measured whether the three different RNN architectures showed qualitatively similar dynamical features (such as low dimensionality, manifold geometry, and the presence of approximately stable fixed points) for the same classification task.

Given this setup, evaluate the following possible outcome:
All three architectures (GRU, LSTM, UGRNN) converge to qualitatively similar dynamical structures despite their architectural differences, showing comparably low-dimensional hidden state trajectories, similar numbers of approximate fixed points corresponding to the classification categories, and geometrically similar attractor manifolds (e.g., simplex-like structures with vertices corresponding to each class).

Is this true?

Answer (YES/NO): YES